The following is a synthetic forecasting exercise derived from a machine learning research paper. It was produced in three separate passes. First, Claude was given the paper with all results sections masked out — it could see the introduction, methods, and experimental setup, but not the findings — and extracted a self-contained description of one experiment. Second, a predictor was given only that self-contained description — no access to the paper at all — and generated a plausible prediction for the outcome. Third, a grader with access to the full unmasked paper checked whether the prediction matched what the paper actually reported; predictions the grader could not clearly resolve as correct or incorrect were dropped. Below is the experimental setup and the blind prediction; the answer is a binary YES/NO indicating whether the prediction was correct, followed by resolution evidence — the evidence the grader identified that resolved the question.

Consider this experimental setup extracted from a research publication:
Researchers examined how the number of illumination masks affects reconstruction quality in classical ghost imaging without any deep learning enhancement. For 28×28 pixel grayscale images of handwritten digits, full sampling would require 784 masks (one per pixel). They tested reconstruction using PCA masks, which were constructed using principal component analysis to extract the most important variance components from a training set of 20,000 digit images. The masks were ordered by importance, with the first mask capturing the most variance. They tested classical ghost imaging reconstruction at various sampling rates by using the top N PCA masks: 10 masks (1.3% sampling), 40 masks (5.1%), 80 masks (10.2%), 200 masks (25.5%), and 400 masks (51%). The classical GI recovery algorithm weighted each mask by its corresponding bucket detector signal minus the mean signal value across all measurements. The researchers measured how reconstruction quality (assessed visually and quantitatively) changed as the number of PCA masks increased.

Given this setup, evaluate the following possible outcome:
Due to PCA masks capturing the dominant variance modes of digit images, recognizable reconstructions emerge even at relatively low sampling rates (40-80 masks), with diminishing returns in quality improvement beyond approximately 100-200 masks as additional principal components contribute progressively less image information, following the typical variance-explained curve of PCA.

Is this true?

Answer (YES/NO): NO